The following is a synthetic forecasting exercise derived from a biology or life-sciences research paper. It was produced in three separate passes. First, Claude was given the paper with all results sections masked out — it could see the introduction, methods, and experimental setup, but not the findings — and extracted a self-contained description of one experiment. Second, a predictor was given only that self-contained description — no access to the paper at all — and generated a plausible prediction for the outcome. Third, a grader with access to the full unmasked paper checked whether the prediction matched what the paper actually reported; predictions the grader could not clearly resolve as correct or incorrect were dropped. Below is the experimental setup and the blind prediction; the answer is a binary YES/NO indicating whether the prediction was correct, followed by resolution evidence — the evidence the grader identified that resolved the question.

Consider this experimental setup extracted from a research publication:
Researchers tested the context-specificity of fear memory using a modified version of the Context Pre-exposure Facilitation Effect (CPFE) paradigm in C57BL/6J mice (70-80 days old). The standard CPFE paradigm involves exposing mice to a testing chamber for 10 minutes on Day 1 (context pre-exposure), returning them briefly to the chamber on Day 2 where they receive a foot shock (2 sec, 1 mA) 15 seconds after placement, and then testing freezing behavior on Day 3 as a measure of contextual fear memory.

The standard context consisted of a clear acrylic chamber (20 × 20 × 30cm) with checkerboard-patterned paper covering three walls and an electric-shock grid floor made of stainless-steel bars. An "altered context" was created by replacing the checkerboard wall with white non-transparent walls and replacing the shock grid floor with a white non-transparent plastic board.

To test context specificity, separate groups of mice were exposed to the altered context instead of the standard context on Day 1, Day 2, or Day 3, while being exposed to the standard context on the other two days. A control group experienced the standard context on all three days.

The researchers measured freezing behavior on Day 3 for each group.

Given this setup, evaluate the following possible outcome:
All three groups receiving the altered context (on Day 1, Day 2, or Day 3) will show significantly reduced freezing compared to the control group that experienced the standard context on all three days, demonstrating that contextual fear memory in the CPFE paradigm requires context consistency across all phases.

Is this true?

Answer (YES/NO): YES